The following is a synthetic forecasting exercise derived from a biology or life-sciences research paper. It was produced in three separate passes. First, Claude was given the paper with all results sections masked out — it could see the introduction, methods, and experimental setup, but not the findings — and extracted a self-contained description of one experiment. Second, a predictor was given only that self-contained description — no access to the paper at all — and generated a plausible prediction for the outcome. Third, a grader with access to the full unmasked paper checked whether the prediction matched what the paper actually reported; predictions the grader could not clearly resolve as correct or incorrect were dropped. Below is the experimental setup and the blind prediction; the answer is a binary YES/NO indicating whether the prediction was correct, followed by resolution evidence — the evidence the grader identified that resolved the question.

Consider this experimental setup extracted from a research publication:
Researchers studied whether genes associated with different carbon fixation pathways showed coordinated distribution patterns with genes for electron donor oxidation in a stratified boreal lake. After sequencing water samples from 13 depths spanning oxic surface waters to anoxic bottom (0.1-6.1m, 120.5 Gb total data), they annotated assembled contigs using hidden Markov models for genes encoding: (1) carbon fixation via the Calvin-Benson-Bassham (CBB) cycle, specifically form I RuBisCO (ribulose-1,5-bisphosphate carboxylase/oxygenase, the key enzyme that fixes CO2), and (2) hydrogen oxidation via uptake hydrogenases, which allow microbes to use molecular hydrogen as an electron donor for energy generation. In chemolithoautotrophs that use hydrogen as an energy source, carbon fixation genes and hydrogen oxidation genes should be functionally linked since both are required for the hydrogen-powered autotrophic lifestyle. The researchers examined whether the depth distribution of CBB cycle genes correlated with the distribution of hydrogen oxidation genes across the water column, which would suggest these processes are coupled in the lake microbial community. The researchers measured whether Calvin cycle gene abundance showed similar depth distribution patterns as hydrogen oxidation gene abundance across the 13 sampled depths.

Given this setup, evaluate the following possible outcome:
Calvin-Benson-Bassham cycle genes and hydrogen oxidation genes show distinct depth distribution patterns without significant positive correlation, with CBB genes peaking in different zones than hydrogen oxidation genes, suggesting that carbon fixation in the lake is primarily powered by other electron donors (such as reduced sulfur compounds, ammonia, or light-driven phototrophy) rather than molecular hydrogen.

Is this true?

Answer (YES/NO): YES